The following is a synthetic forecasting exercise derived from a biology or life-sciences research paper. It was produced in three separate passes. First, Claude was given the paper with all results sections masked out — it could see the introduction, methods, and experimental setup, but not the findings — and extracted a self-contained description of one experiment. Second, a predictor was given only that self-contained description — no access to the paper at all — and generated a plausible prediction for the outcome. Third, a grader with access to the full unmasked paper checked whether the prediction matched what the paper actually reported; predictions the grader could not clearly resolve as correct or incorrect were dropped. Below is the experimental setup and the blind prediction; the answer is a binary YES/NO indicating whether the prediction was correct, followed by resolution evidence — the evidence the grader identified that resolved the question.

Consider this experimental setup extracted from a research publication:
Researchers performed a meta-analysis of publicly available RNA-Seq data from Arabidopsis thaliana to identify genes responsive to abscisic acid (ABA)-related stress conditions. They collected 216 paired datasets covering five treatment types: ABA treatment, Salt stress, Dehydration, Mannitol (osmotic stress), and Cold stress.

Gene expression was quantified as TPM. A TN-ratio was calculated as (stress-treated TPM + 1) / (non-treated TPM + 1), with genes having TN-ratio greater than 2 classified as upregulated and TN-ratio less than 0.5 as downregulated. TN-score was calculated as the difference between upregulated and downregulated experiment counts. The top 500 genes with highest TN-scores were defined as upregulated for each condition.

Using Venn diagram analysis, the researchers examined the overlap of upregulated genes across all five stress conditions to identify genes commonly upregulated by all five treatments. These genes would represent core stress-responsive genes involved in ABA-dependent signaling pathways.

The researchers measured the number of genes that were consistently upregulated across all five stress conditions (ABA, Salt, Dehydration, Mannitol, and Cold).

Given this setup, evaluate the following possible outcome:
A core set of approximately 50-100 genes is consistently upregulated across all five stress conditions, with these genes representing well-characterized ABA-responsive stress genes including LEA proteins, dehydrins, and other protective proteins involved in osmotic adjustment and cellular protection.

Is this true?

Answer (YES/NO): NO